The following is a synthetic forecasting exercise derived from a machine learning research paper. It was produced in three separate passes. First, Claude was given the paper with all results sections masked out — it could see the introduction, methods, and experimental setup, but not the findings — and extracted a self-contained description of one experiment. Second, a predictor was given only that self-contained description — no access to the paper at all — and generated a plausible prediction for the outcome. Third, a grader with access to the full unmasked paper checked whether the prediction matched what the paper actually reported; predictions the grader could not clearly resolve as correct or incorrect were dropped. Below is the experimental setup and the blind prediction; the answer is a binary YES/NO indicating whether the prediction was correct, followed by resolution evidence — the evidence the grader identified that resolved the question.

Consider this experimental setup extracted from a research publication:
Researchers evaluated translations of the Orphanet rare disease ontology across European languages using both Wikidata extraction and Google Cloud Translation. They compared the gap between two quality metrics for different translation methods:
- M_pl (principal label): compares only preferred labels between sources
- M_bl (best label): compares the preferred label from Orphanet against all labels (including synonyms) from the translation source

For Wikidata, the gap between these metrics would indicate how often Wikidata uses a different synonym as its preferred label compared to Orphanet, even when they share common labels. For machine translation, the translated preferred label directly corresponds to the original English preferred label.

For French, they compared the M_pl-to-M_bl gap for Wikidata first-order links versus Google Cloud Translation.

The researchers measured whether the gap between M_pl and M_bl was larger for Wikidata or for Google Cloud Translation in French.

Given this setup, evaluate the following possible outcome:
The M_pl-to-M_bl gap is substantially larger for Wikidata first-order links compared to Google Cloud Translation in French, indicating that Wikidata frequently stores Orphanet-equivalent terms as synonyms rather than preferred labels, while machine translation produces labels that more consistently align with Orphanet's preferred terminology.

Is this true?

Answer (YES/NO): YES